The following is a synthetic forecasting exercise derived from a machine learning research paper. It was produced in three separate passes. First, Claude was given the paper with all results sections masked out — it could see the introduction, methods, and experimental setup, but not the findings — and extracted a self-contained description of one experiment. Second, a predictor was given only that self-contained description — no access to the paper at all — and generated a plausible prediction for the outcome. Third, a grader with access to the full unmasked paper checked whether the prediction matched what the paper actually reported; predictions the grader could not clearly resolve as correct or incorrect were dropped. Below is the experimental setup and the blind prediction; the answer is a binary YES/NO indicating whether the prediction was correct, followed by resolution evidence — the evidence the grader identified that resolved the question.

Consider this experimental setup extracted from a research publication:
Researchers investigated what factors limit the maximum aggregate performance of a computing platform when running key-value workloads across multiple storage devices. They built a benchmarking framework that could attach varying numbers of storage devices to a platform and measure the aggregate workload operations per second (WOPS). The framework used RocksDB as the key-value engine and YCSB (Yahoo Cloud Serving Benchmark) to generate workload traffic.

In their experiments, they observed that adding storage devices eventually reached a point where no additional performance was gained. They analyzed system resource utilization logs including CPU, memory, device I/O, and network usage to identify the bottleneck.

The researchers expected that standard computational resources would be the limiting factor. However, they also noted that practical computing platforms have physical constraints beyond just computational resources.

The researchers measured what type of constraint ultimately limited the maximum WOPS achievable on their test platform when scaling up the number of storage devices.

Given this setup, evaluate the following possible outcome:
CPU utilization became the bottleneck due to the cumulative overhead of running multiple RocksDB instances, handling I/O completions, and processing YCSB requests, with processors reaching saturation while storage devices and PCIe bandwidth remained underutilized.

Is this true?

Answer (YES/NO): NO